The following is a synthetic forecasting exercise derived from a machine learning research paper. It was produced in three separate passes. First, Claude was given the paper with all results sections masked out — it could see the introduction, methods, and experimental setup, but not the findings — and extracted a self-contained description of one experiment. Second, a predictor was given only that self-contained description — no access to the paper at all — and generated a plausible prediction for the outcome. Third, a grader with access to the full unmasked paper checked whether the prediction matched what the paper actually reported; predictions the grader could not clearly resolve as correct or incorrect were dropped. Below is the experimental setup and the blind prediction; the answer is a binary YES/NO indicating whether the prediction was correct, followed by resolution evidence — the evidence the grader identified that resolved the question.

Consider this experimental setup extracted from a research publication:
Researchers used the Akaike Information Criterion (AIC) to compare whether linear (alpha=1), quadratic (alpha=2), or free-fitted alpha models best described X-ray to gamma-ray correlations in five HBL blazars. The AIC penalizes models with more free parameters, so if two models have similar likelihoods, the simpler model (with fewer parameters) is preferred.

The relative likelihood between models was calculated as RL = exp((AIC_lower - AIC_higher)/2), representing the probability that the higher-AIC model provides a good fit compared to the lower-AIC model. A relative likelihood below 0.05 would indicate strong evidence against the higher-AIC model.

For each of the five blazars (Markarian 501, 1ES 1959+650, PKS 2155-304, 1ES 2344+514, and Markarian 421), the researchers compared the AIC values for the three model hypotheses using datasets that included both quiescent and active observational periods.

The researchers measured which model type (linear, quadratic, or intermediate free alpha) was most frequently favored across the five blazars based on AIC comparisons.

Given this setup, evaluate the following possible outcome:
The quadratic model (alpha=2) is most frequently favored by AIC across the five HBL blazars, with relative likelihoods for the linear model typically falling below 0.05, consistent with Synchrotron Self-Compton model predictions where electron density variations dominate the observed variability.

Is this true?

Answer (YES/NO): NO